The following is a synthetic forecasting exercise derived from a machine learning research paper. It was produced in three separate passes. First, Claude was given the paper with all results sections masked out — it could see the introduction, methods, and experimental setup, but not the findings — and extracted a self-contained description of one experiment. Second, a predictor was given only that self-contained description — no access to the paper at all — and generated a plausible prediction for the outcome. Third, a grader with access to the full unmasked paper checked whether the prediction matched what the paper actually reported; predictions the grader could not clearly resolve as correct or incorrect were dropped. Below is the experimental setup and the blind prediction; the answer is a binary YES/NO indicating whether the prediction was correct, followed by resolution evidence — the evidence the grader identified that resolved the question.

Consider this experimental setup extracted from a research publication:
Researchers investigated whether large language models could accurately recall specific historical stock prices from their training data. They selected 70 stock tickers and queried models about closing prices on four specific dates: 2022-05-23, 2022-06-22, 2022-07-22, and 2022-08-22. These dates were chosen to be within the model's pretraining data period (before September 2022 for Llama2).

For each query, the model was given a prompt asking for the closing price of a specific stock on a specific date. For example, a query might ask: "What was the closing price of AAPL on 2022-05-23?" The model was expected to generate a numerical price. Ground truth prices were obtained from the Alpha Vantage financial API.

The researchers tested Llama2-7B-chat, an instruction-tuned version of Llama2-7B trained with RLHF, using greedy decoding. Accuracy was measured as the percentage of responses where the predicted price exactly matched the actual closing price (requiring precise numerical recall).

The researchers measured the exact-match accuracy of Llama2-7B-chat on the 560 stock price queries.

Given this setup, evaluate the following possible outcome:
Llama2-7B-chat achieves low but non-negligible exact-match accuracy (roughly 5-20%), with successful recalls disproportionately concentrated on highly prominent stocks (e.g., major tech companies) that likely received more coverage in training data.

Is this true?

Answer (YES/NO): NO